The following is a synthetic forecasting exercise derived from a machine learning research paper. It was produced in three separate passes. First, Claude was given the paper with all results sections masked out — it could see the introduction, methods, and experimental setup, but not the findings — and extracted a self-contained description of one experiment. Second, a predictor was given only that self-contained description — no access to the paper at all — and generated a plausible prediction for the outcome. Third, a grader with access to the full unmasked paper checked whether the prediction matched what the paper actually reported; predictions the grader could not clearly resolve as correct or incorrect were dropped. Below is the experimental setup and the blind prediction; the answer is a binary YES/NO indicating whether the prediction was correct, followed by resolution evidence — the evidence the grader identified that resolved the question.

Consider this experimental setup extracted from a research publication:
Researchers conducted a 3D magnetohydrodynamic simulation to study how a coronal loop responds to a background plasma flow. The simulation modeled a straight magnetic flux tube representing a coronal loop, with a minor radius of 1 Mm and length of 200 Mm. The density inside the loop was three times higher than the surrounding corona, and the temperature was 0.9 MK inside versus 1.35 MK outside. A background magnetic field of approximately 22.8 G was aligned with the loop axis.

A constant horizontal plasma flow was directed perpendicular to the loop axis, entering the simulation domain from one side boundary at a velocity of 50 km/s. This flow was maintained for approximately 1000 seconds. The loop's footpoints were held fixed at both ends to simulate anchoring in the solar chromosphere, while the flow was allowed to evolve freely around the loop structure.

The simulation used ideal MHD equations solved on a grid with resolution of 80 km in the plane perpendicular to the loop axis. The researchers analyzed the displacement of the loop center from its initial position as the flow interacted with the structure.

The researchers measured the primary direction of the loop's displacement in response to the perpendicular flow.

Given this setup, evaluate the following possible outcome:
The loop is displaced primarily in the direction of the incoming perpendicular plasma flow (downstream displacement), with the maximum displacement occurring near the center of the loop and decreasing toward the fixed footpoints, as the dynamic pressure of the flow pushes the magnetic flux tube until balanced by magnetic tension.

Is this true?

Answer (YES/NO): NO